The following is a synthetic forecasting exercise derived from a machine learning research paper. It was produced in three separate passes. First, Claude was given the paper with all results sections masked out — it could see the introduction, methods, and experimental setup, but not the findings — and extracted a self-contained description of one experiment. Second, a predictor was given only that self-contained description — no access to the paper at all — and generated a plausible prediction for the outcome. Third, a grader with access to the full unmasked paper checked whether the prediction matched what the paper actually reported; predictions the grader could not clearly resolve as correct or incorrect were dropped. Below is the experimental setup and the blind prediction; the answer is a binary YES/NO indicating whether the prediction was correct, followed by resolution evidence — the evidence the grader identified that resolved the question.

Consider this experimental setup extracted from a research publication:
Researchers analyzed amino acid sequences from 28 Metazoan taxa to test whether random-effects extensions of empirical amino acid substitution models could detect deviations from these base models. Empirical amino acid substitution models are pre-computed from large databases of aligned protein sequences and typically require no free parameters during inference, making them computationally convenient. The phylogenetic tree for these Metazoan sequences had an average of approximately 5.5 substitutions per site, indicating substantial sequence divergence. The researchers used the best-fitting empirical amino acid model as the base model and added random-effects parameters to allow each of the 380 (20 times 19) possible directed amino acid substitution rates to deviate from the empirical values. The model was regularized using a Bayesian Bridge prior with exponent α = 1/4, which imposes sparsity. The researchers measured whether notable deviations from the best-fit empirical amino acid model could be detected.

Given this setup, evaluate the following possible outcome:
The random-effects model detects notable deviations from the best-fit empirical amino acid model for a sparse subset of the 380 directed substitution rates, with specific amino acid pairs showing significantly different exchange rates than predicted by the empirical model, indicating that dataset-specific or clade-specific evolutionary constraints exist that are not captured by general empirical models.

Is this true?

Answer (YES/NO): YES